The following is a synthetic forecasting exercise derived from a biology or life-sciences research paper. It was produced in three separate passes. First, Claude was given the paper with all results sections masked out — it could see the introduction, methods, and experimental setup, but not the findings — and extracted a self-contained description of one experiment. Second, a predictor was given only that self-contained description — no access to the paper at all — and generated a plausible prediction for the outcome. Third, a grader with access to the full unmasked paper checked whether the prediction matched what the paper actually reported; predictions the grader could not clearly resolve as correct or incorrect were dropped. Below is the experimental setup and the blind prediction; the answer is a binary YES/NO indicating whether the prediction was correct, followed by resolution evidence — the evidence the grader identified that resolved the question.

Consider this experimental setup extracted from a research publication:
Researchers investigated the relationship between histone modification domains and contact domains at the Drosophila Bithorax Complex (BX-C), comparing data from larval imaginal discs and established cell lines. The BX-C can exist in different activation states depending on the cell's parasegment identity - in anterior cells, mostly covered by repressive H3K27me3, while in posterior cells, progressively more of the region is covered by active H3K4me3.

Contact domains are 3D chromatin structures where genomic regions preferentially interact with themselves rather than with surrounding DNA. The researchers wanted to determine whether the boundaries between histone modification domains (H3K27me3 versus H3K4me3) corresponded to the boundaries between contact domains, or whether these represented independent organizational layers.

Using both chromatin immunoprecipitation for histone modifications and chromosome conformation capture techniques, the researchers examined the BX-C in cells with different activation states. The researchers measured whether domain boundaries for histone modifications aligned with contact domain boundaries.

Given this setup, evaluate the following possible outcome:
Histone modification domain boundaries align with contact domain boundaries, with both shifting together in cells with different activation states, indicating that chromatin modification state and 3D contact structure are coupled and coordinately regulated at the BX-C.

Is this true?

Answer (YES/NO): YES